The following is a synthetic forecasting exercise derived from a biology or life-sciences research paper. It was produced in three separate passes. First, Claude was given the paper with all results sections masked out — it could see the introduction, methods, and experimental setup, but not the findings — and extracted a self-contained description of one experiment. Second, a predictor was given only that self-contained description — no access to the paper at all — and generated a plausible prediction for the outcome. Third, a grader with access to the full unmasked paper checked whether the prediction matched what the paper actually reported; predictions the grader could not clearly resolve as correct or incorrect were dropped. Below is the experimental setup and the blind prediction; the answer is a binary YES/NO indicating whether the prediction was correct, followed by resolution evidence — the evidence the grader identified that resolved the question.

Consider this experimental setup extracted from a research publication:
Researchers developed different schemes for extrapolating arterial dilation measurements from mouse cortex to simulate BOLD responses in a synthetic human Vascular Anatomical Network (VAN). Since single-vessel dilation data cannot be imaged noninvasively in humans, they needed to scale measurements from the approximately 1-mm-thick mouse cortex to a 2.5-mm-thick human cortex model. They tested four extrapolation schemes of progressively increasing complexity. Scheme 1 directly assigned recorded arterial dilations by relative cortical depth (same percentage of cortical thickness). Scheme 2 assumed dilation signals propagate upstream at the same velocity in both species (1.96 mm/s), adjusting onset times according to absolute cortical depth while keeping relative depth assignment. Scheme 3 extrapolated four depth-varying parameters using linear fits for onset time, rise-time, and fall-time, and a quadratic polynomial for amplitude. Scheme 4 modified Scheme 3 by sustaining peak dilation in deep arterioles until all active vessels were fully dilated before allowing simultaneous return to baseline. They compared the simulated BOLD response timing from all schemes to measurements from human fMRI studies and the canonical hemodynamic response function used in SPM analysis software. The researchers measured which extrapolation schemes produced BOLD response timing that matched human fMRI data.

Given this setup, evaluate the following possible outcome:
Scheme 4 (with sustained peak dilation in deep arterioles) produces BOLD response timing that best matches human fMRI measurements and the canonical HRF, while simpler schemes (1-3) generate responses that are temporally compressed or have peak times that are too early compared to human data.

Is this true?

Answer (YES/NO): NO